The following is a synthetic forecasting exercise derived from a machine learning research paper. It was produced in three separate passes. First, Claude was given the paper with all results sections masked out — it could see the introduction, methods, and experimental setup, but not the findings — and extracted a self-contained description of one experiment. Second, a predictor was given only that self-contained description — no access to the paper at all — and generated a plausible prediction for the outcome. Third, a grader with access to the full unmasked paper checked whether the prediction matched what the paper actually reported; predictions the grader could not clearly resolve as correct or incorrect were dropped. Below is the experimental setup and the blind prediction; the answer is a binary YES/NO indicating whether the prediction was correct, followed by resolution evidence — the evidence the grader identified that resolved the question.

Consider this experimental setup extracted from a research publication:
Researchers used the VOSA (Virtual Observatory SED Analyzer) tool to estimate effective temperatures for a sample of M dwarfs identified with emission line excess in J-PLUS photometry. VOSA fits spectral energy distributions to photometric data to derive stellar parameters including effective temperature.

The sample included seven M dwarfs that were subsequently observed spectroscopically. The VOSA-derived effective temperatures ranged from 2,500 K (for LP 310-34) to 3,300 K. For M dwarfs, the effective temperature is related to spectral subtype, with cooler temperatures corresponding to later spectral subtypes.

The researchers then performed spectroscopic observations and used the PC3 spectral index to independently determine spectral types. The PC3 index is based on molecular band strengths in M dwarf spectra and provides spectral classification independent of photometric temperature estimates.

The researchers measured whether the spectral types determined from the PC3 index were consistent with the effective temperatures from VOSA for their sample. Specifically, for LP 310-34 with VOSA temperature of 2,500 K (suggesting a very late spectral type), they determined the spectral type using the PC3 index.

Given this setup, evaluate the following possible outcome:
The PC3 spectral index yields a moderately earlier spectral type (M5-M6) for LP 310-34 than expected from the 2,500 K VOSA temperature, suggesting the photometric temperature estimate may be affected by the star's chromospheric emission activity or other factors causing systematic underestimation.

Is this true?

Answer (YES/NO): NO